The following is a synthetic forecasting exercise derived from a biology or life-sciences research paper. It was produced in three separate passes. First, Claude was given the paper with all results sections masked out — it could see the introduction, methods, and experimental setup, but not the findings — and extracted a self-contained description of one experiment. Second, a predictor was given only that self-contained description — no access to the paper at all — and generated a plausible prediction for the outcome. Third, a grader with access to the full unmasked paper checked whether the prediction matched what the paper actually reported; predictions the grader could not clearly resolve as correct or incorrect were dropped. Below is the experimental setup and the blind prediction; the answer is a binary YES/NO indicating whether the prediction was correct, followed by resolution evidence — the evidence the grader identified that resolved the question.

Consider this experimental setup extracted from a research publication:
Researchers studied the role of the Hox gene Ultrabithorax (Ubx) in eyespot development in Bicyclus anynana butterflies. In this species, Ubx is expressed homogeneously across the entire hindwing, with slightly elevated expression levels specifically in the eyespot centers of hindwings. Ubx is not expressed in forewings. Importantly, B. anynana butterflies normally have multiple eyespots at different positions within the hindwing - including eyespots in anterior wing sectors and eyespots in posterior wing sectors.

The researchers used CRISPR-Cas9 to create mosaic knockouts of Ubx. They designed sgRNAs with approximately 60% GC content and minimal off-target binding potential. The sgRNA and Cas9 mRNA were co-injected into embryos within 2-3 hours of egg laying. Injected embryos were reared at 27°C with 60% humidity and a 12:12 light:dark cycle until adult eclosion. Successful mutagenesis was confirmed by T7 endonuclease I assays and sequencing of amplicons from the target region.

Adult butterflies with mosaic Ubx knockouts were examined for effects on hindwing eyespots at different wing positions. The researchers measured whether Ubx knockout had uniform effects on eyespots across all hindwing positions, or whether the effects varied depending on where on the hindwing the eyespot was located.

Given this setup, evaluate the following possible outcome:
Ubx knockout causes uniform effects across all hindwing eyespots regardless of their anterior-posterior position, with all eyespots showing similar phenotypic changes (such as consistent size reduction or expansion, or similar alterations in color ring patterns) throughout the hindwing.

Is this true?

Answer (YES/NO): NO